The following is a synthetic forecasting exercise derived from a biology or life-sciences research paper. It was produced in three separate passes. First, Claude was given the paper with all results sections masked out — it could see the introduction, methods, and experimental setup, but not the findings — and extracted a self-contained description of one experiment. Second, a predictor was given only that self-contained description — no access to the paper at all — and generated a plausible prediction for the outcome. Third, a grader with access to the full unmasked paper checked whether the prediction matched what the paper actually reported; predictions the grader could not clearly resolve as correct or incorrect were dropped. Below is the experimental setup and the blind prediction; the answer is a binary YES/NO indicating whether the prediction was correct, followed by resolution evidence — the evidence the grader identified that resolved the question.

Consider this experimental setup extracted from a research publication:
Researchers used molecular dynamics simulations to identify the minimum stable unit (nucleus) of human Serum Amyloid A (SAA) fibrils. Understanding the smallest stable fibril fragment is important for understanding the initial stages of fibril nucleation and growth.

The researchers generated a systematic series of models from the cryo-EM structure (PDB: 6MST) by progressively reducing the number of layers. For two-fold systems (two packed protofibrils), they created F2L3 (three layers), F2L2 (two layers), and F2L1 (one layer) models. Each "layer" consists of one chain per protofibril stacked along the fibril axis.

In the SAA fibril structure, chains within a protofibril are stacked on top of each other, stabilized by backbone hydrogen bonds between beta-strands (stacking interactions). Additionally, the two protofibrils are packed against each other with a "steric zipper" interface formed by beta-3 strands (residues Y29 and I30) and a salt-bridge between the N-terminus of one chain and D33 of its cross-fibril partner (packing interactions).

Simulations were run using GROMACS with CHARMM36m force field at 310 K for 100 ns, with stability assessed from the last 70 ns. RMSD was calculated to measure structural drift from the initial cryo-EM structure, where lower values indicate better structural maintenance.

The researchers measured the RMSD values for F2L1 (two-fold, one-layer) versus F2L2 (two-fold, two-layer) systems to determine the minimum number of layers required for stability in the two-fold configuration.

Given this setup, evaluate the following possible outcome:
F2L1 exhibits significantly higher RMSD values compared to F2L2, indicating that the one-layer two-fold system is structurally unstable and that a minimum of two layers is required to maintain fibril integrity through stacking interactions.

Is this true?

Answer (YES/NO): YES